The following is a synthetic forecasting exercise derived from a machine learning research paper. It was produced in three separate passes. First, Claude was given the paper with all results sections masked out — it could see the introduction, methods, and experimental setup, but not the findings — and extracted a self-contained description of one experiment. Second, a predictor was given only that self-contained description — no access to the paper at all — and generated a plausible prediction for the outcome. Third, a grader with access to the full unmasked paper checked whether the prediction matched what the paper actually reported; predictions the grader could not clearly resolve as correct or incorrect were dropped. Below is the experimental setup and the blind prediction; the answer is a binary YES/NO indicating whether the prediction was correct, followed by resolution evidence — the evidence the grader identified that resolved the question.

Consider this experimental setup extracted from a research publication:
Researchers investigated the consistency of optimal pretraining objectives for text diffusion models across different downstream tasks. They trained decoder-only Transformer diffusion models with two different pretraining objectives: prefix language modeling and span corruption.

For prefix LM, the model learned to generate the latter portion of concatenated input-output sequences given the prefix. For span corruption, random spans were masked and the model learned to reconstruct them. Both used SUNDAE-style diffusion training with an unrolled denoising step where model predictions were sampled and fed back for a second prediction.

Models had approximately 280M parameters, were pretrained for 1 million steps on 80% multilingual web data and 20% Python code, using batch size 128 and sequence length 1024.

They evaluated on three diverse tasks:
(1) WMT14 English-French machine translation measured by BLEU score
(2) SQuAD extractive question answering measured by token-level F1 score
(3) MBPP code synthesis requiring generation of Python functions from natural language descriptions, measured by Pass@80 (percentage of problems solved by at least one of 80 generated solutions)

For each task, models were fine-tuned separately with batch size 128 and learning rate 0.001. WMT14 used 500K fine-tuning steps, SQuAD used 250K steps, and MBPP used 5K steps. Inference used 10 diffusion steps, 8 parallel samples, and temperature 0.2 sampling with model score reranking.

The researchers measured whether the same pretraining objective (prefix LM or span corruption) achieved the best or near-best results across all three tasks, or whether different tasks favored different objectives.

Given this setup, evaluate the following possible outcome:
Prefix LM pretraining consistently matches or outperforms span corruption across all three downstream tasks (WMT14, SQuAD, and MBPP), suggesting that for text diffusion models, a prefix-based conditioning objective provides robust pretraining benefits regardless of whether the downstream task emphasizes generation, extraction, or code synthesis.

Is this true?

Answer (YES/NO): NO